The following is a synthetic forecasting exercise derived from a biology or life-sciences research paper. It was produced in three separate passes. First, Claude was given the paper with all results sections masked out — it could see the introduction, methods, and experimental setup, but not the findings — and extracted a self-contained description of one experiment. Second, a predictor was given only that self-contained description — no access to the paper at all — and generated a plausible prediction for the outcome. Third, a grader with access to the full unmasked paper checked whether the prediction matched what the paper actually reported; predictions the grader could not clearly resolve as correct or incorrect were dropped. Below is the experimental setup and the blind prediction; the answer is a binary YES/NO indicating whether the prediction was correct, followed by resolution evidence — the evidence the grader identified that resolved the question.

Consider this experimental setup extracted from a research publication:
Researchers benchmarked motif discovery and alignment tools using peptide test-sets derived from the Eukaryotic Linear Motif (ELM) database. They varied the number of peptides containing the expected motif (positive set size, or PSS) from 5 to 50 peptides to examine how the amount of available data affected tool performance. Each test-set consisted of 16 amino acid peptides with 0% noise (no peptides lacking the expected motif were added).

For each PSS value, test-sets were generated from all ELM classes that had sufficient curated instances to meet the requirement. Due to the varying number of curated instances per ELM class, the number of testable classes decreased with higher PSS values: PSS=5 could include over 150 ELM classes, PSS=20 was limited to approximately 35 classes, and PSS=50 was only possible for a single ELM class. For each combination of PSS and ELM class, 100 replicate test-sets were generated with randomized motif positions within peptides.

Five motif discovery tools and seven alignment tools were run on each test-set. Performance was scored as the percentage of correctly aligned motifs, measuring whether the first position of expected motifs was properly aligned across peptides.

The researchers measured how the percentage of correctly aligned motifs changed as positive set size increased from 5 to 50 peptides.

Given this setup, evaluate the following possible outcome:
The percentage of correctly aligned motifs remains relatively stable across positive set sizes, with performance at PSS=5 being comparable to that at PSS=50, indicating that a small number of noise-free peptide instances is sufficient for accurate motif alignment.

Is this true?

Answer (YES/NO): NO